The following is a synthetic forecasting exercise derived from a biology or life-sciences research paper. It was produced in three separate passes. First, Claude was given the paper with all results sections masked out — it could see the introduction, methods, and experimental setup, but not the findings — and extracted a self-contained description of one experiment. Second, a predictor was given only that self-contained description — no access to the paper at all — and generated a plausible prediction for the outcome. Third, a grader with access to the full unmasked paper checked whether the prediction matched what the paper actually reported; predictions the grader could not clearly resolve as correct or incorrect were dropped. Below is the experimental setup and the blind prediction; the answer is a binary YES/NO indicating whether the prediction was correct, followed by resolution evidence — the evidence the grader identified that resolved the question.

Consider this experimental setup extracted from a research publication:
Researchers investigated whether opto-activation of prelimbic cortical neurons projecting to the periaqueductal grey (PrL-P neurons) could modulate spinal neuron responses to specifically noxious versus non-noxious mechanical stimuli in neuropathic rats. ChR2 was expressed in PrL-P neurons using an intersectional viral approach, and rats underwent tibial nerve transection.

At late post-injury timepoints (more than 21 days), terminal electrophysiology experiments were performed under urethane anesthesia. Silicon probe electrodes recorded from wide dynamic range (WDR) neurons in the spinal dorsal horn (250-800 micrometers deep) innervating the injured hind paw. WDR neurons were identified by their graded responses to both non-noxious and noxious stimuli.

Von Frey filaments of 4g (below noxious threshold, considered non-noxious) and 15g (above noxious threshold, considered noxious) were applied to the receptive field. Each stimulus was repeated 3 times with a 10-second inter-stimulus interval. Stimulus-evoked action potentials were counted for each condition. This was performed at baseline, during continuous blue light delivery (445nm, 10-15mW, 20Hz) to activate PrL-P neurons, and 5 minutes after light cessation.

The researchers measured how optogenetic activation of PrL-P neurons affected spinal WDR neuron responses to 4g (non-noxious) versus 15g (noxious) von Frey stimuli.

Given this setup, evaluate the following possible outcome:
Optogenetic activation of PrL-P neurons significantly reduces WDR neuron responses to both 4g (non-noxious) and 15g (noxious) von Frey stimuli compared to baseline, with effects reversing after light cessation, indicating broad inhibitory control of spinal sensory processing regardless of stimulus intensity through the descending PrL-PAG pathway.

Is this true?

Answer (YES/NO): YES